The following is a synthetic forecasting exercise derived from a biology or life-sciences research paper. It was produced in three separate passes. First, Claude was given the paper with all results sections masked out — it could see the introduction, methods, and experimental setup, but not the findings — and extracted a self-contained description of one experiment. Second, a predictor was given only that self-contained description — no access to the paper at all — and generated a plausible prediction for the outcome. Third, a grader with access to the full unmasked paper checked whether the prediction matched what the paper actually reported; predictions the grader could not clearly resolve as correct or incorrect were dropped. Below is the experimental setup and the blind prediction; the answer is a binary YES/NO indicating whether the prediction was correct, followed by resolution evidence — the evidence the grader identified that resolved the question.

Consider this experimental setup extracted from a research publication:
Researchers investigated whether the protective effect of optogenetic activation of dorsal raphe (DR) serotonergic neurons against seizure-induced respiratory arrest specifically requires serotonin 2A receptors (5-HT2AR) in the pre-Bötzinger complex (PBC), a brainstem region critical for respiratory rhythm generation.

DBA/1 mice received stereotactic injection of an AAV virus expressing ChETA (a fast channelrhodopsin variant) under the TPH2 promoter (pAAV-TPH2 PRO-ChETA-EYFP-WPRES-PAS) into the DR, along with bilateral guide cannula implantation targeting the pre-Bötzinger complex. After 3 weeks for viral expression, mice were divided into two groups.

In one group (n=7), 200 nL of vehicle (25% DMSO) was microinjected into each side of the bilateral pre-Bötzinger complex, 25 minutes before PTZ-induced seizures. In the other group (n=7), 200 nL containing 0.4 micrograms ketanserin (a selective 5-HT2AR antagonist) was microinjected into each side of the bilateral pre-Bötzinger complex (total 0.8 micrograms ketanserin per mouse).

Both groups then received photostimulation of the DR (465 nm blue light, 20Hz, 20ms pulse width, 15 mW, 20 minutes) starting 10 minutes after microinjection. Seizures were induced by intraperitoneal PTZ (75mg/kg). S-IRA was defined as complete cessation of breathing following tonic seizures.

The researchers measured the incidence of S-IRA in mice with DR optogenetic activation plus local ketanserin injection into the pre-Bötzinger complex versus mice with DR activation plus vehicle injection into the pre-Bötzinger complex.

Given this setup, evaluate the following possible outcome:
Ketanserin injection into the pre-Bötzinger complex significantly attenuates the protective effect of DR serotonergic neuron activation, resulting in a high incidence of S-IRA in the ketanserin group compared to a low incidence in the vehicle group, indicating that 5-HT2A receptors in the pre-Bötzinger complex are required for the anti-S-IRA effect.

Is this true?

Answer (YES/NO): YES